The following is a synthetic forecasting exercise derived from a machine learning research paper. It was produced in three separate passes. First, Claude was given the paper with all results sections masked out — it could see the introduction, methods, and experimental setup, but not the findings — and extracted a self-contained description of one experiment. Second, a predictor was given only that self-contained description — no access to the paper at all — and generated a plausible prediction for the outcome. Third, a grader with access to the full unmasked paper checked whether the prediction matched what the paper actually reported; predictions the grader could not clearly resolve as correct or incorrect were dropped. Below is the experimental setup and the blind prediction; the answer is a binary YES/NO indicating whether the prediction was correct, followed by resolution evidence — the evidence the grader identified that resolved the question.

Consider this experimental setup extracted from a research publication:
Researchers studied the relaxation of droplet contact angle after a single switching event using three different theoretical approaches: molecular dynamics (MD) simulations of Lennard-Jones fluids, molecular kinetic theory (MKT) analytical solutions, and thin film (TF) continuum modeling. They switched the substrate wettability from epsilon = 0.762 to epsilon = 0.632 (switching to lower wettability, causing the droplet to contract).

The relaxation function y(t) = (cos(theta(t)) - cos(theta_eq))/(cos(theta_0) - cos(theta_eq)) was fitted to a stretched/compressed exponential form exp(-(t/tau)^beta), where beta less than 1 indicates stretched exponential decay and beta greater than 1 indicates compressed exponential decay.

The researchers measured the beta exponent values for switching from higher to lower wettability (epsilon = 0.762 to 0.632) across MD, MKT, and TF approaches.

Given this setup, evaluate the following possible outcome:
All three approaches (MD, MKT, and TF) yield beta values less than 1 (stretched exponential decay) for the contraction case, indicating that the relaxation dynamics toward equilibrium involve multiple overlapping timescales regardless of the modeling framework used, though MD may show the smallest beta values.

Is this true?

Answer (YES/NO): NO